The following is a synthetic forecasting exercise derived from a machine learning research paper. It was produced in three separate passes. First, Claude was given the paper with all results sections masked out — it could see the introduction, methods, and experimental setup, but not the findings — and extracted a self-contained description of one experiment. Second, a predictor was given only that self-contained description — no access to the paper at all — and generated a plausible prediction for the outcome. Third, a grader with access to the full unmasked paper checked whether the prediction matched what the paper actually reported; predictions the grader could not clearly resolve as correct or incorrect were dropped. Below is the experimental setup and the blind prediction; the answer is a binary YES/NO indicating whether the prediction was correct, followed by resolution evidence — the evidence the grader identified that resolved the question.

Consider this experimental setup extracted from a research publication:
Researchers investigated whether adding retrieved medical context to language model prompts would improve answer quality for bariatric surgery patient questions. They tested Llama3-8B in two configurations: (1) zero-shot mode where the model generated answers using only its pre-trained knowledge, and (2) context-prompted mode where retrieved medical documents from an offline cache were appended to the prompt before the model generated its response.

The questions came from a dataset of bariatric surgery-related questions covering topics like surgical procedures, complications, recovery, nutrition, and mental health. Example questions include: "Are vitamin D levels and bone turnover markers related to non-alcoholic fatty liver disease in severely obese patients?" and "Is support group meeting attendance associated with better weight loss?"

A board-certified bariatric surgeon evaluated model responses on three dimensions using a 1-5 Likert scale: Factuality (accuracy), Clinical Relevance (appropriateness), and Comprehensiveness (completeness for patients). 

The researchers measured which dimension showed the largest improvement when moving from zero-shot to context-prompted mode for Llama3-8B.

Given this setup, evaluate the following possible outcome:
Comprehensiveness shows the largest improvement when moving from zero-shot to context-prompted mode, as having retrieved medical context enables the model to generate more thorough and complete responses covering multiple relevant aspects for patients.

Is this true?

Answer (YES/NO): YES